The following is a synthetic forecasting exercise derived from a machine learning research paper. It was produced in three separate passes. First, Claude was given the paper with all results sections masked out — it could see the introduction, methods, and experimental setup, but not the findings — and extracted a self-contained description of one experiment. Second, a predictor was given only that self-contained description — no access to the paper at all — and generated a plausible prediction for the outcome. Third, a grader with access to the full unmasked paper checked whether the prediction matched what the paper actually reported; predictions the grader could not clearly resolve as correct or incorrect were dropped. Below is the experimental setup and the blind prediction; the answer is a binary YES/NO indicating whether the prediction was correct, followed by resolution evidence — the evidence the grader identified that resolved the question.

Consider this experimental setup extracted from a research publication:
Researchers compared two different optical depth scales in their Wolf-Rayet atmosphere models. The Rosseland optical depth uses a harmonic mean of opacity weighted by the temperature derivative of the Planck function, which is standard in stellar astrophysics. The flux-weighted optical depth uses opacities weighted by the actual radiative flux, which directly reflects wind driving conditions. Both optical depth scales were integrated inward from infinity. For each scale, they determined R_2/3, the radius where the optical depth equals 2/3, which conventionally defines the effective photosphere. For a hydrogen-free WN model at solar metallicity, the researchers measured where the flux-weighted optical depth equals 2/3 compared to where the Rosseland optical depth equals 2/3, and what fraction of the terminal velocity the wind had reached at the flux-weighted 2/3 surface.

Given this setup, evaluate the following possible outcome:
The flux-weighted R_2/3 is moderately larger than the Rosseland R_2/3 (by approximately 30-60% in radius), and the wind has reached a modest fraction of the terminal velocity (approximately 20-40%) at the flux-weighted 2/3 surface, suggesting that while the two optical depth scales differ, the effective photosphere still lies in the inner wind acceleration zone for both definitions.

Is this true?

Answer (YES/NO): NO